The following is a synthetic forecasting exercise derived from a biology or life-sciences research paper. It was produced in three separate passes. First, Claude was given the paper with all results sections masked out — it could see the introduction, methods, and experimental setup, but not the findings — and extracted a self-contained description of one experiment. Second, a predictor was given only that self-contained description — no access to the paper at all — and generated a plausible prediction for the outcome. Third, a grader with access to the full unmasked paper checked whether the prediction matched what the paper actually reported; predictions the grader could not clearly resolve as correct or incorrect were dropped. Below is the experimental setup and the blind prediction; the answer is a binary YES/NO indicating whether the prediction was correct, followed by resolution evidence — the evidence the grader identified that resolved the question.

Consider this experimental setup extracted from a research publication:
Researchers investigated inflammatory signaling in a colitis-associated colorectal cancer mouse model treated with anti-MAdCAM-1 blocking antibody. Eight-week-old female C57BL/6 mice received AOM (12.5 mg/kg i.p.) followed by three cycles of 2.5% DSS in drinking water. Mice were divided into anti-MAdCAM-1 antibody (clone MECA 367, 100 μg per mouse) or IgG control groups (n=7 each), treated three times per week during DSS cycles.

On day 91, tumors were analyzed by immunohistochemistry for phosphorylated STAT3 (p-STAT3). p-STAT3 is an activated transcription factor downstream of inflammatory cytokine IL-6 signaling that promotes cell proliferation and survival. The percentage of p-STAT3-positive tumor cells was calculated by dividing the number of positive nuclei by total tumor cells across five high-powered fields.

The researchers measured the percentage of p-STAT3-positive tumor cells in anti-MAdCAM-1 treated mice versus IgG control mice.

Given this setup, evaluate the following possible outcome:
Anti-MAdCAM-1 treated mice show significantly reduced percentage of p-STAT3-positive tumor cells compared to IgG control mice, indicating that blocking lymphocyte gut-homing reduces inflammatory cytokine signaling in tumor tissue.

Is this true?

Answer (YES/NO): YES